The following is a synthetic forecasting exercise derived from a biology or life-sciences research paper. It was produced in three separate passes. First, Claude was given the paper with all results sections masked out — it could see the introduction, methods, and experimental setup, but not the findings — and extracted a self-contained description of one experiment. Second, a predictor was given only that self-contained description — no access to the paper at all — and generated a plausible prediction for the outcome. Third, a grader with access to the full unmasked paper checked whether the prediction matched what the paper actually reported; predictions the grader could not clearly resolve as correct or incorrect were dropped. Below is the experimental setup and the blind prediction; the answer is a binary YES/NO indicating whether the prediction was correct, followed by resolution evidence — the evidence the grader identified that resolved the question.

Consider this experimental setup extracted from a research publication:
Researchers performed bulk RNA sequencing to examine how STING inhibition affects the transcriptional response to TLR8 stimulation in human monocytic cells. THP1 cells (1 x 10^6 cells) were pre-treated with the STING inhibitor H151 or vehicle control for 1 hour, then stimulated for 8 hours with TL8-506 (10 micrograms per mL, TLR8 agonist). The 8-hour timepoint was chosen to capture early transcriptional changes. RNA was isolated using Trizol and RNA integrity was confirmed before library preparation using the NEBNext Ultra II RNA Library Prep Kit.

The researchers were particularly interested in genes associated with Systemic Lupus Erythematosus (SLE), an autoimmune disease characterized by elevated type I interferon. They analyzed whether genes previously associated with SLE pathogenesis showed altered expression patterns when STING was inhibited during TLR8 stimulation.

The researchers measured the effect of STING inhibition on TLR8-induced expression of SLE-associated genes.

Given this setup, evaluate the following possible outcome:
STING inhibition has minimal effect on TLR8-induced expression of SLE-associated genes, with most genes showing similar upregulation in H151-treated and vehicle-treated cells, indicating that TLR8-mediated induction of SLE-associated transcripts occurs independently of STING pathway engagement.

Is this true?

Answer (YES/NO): NO